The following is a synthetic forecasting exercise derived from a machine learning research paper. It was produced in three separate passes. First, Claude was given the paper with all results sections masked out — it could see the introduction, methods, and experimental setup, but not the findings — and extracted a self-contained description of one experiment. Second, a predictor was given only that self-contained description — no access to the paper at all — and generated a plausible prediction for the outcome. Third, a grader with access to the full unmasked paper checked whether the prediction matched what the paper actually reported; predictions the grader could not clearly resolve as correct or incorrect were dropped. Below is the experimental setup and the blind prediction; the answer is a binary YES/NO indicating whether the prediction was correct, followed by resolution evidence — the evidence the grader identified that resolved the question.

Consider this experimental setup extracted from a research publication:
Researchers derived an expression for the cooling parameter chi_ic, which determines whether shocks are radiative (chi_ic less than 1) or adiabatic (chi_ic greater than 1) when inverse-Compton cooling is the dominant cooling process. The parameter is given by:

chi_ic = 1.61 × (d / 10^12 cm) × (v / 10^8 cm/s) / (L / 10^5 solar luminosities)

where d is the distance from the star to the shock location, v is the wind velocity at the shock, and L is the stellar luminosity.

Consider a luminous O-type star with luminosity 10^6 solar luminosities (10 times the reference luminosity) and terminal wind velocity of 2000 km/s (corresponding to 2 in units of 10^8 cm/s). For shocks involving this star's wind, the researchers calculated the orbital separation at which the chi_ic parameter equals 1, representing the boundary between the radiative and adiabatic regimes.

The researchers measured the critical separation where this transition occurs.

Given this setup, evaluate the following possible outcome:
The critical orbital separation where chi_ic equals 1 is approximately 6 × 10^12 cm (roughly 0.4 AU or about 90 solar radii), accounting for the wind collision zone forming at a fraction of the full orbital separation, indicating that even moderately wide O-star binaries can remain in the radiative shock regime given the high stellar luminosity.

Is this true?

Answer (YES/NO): NO